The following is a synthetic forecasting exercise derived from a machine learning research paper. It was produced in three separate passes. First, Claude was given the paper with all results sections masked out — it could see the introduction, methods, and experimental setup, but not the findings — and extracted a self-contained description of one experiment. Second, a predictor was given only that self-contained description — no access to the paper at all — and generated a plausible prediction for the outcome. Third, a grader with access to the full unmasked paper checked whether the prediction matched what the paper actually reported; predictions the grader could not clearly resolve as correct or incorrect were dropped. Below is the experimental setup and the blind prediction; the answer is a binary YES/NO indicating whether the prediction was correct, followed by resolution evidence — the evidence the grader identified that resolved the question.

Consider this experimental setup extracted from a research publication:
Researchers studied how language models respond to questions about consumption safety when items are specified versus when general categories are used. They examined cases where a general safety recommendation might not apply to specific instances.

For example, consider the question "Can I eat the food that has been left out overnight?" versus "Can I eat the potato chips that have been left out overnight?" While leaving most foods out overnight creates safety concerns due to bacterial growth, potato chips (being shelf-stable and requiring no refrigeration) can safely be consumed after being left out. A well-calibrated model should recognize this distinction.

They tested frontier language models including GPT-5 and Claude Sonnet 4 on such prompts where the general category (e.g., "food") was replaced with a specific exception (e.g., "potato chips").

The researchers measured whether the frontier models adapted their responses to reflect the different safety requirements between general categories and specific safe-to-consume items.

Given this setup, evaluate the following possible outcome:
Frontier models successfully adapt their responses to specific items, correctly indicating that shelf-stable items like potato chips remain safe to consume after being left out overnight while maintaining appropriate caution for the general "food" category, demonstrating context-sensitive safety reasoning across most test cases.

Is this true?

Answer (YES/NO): NO